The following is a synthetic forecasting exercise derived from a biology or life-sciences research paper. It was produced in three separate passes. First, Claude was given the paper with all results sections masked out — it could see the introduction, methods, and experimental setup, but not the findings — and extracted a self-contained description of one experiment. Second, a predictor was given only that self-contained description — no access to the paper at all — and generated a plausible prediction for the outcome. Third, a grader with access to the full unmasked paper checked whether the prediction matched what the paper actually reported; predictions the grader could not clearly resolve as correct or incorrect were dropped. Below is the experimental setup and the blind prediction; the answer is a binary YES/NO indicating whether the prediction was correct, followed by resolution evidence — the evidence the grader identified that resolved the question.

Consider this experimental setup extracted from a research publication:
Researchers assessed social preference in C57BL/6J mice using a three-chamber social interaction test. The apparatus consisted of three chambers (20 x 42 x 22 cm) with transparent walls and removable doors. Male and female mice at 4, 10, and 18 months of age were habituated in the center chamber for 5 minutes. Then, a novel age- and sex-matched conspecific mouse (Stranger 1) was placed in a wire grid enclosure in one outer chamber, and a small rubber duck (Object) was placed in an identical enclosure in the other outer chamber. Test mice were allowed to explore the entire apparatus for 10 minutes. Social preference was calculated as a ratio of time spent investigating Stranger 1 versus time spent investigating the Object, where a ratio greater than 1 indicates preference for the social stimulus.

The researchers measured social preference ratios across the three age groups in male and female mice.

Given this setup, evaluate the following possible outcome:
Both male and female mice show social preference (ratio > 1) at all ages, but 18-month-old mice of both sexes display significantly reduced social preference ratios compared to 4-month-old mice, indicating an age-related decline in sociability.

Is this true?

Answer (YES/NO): NO